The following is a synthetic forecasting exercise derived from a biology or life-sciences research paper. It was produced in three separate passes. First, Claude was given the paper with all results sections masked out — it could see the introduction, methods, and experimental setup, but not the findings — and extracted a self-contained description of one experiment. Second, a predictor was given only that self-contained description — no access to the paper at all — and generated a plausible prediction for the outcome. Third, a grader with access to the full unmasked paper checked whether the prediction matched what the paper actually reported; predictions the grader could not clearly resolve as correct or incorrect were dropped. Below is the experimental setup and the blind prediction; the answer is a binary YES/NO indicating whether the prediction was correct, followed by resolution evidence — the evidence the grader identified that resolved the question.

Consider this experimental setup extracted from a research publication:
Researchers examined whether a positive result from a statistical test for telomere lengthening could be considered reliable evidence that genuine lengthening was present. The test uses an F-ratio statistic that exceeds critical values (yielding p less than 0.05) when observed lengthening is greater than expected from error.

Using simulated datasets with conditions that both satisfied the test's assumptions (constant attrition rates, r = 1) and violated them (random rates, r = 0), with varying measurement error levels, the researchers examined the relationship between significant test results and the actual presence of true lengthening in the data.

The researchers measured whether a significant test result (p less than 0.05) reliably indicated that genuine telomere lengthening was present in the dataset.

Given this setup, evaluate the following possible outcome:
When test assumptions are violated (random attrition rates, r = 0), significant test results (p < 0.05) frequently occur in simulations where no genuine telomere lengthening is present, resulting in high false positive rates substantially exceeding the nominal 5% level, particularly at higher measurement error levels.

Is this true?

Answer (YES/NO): NO